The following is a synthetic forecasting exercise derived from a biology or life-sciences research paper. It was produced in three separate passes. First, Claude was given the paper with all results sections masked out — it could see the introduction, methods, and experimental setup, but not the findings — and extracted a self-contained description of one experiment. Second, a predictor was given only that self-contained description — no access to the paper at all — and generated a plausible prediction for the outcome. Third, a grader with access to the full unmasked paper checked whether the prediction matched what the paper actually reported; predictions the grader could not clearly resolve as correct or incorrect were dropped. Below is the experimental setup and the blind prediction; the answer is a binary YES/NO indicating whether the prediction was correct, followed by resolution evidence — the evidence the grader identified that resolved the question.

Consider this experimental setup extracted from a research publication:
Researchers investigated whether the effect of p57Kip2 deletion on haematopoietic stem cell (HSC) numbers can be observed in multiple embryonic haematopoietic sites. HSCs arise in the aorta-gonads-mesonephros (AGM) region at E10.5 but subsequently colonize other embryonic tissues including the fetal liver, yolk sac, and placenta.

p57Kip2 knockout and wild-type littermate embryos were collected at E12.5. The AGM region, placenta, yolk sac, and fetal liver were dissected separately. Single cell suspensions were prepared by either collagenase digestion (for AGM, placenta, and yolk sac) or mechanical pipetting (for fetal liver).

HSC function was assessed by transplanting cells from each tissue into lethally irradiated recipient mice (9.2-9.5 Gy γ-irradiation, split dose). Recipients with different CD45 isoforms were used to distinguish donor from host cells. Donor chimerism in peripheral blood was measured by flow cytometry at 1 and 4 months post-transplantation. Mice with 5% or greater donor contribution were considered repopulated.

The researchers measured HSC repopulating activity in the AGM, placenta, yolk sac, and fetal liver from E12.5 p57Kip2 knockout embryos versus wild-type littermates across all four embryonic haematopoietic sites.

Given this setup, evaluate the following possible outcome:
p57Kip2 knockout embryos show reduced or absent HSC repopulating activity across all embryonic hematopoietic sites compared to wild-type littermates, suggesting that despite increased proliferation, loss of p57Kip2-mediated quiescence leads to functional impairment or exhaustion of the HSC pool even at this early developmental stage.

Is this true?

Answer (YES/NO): NO